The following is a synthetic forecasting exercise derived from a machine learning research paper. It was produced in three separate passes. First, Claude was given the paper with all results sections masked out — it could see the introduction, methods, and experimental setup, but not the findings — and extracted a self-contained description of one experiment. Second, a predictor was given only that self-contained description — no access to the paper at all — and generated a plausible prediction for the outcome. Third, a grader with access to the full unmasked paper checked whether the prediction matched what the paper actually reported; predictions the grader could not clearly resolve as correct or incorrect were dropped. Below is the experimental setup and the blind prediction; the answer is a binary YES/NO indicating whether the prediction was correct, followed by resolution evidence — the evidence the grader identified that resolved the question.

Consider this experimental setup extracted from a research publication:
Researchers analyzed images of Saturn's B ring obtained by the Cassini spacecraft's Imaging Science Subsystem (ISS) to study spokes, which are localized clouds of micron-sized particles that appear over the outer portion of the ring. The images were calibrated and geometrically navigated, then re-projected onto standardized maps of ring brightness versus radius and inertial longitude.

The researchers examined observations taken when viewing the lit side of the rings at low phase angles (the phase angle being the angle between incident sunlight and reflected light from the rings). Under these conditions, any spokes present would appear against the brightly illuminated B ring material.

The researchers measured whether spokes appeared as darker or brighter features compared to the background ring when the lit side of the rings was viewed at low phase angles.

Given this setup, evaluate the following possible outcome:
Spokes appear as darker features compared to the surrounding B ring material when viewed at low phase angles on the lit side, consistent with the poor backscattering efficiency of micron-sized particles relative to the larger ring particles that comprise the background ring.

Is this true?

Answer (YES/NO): YES